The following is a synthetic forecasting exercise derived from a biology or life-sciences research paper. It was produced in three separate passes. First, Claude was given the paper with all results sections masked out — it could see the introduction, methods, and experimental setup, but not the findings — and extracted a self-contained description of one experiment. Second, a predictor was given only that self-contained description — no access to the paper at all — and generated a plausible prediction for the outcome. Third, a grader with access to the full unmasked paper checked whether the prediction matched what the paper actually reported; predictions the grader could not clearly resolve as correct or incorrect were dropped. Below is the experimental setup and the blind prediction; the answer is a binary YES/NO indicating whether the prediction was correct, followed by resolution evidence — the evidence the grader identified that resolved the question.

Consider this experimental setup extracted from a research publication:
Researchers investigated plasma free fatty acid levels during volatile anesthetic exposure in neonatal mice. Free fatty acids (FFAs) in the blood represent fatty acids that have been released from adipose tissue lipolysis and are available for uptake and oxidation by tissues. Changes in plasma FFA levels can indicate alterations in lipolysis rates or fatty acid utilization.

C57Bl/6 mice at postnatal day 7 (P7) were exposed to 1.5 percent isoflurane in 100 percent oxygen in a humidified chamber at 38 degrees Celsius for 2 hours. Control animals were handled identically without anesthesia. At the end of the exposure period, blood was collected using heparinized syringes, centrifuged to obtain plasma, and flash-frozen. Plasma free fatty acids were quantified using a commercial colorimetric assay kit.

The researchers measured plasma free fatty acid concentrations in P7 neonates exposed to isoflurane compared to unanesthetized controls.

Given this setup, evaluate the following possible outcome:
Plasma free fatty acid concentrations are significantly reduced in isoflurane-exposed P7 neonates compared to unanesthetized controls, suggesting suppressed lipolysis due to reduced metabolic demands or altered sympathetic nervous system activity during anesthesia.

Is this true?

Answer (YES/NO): NO